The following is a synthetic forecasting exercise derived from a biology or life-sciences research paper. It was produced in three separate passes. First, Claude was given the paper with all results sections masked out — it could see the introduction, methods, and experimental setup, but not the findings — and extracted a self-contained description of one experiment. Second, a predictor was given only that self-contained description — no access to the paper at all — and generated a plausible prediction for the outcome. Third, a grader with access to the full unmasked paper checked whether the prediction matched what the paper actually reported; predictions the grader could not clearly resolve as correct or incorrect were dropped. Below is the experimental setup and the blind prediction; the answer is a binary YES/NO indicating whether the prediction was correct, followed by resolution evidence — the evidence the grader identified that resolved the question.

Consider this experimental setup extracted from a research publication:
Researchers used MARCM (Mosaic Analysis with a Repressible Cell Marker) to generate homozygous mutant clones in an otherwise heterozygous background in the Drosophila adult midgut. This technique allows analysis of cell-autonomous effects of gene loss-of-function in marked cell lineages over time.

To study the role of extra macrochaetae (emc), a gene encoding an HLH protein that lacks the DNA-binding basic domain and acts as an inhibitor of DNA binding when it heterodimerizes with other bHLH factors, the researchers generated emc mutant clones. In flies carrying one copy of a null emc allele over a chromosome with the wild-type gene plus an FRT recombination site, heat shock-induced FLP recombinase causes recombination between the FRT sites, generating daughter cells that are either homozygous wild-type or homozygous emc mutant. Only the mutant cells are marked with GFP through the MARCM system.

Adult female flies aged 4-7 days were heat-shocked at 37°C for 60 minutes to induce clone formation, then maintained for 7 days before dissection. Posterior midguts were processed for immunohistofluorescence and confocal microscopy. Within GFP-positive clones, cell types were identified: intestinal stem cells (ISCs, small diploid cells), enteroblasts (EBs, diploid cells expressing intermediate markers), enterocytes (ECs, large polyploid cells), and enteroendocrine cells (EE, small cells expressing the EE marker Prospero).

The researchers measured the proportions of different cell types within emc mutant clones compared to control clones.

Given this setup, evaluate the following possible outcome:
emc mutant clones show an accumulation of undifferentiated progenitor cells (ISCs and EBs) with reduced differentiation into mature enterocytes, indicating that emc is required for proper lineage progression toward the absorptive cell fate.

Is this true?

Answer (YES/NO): YES